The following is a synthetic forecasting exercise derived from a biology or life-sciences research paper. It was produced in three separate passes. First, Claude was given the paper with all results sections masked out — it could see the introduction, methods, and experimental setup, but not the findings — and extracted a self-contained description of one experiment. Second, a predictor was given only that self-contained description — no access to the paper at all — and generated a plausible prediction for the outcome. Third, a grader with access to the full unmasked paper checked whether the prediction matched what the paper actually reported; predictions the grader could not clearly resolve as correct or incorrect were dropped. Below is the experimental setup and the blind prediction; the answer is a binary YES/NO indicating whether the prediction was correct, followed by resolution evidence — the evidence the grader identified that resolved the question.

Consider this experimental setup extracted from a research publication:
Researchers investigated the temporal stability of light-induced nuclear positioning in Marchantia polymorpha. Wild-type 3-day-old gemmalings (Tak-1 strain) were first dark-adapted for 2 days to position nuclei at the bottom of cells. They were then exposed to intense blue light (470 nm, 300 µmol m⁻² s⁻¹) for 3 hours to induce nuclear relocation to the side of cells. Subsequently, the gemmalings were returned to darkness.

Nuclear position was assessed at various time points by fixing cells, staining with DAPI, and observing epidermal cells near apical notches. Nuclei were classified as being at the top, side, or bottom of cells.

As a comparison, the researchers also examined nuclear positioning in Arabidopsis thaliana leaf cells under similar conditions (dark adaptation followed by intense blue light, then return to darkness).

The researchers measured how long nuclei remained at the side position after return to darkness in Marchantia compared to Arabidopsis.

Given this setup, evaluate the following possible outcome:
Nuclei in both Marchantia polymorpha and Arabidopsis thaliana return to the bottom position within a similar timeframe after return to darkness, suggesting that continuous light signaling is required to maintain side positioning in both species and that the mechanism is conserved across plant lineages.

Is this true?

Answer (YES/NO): NO